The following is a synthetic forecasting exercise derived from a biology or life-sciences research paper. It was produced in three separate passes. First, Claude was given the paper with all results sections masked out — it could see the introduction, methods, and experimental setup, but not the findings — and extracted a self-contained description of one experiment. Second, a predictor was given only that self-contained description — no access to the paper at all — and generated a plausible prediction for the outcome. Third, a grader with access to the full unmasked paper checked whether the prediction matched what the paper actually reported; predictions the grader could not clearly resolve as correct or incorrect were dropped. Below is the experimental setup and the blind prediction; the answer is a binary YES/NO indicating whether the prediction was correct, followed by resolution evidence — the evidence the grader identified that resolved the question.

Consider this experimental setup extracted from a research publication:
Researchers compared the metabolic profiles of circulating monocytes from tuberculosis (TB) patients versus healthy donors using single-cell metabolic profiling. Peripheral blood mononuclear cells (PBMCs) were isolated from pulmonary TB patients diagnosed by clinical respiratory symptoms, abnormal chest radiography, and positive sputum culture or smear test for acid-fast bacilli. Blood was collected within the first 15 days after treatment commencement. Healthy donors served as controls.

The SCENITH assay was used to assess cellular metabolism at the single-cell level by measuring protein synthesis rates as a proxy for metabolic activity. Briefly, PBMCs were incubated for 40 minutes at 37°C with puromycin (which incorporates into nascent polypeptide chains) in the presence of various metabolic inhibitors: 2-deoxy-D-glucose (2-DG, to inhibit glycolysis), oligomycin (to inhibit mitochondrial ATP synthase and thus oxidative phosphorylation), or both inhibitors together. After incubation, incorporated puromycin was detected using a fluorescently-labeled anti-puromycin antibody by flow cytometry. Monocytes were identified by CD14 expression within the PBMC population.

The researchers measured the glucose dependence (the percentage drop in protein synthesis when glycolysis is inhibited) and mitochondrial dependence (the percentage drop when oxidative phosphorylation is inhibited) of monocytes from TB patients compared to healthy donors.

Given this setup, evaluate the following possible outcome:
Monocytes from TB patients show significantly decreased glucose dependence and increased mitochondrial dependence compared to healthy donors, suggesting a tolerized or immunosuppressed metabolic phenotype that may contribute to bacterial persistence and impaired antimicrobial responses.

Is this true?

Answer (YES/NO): NO